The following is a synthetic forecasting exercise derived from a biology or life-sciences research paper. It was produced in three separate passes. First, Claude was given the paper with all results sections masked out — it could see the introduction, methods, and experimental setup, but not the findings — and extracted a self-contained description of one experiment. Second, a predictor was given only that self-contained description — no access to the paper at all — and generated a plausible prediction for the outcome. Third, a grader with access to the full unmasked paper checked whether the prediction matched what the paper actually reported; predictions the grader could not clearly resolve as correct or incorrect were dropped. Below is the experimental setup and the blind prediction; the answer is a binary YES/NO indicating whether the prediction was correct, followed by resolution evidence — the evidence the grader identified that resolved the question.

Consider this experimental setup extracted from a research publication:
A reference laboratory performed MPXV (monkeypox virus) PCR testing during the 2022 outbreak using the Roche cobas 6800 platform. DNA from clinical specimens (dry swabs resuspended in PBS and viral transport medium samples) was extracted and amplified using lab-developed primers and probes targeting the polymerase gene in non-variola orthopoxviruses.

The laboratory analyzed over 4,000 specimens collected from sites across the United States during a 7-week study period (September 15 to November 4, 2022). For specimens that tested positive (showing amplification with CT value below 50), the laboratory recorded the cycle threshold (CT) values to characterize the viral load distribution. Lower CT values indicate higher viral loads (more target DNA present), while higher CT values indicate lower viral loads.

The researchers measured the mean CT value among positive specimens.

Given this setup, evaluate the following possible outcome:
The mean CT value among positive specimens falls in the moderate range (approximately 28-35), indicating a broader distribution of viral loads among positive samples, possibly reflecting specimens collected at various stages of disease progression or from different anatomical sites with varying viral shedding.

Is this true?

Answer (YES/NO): NO